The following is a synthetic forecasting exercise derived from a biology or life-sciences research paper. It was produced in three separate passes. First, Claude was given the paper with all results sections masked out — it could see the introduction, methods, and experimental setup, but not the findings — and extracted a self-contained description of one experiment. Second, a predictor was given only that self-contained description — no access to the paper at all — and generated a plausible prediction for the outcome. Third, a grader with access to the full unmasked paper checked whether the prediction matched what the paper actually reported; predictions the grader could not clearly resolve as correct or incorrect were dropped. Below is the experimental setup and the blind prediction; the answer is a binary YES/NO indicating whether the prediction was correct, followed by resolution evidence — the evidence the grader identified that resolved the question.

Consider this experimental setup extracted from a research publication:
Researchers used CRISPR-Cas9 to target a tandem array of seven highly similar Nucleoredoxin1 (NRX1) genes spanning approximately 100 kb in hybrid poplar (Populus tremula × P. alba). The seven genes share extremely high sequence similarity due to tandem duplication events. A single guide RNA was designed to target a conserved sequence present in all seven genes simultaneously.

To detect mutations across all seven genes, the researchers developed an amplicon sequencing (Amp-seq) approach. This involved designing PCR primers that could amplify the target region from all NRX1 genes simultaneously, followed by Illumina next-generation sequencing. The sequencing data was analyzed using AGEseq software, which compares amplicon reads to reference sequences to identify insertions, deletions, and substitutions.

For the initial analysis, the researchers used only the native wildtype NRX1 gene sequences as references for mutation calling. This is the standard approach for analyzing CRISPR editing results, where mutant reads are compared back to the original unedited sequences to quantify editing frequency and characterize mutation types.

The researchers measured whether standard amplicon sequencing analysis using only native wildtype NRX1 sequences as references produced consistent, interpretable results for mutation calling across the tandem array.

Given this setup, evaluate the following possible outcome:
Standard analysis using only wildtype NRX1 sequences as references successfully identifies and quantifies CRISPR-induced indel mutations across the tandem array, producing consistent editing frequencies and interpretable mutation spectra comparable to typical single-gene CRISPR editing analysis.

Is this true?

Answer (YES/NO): NO